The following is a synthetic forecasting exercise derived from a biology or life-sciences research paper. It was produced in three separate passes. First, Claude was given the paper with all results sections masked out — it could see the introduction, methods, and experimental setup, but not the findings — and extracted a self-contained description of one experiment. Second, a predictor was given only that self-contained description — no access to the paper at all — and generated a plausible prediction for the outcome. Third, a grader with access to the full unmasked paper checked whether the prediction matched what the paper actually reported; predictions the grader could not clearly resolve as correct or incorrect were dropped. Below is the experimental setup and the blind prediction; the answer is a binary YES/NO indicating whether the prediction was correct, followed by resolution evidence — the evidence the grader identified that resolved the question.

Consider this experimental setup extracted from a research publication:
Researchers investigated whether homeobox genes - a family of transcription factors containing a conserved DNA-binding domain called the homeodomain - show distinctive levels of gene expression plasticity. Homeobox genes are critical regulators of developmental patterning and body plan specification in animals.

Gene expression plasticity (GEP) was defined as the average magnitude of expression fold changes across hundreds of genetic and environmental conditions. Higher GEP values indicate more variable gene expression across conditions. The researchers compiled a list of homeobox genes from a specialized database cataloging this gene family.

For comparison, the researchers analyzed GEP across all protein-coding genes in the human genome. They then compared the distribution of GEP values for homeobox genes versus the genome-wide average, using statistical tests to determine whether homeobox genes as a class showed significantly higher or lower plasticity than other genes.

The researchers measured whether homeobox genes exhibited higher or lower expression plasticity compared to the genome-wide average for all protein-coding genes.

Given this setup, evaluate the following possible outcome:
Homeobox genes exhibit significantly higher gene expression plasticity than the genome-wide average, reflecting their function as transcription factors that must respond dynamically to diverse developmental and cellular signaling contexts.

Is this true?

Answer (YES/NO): NO